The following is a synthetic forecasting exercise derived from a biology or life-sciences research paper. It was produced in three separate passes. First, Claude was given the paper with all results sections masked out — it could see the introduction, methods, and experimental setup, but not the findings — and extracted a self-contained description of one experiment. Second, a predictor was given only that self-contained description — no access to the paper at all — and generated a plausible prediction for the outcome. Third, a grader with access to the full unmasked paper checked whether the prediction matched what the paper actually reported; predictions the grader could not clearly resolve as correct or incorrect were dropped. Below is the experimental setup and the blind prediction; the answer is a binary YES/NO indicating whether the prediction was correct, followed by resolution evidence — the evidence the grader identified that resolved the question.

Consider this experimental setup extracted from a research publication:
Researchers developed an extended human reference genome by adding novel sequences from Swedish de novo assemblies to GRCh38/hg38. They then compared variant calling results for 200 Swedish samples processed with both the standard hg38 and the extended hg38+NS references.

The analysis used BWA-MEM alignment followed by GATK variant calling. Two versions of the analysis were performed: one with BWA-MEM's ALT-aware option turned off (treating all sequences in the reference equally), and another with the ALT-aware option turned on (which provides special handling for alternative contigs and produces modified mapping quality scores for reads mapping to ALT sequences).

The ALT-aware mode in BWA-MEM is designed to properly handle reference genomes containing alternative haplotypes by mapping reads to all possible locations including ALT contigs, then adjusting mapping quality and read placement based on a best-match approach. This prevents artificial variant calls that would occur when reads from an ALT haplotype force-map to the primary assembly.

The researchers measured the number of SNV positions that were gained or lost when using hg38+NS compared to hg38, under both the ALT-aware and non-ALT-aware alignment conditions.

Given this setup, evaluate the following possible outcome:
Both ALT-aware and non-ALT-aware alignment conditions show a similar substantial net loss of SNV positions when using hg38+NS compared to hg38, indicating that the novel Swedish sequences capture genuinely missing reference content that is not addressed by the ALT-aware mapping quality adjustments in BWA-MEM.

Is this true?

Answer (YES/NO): NO